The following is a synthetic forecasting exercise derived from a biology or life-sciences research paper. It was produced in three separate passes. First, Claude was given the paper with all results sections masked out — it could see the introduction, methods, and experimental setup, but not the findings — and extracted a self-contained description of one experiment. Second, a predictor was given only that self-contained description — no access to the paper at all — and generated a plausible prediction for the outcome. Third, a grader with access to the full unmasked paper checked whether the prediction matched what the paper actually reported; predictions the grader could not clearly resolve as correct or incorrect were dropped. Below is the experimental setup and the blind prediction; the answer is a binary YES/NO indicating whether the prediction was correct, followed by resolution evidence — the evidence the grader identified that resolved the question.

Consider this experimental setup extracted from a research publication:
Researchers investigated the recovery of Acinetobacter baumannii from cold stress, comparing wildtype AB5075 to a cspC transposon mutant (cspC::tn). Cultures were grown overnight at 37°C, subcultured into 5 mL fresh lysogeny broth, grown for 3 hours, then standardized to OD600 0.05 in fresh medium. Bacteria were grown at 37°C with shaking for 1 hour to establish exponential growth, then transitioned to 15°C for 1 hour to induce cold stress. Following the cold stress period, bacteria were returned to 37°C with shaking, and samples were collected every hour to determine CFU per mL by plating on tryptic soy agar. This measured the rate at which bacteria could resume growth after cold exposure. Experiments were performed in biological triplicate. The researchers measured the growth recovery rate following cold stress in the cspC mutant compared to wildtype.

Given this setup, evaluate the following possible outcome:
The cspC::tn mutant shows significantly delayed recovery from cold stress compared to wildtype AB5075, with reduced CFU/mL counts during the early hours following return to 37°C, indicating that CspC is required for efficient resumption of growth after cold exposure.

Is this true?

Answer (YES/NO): NO